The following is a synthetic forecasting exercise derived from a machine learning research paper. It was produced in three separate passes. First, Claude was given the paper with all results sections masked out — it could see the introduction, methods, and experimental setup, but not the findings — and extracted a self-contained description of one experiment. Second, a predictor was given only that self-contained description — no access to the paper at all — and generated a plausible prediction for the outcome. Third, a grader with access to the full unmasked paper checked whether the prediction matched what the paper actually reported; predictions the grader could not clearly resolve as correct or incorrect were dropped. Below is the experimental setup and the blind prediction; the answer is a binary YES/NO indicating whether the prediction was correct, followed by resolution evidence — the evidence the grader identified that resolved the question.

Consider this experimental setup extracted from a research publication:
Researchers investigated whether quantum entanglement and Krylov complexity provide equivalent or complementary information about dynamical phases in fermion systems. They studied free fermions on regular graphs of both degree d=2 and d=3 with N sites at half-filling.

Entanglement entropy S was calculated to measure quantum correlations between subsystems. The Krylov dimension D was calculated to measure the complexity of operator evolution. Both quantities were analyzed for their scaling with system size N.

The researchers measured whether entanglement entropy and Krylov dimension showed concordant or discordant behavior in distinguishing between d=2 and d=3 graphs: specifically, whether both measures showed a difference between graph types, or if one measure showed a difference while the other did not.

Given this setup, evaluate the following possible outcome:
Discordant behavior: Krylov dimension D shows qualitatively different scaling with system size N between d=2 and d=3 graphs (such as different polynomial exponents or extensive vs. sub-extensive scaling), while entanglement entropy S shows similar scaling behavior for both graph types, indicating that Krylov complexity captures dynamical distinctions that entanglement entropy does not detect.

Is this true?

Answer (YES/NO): YES